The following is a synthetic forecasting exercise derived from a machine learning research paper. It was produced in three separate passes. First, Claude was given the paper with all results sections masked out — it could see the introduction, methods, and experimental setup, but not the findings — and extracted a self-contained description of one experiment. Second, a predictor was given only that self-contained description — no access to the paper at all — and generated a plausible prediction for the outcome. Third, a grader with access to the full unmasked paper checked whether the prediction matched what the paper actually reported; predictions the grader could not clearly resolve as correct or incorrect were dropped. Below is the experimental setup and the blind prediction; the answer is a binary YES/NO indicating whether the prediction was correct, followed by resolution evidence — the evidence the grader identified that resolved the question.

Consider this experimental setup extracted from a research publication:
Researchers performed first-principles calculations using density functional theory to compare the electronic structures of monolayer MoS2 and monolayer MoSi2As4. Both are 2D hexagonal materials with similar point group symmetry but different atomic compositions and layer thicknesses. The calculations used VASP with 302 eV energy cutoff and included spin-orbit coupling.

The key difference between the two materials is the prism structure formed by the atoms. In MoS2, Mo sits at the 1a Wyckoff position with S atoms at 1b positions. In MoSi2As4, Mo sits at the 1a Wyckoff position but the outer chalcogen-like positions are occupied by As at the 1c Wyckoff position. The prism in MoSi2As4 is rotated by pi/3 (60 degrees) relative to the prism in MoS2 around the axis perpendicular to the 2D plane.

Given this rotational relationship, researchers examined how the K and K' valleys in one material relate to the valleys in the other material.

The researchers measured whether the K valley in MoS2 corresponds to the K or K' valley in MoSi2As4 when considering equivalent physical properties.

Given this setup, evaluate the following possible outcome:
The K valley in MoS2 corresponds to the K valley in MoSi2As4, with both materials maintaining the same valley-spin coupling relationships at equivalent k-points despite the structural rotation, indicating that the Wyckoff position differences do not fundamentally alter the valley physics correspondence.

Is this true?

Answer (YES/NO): NO